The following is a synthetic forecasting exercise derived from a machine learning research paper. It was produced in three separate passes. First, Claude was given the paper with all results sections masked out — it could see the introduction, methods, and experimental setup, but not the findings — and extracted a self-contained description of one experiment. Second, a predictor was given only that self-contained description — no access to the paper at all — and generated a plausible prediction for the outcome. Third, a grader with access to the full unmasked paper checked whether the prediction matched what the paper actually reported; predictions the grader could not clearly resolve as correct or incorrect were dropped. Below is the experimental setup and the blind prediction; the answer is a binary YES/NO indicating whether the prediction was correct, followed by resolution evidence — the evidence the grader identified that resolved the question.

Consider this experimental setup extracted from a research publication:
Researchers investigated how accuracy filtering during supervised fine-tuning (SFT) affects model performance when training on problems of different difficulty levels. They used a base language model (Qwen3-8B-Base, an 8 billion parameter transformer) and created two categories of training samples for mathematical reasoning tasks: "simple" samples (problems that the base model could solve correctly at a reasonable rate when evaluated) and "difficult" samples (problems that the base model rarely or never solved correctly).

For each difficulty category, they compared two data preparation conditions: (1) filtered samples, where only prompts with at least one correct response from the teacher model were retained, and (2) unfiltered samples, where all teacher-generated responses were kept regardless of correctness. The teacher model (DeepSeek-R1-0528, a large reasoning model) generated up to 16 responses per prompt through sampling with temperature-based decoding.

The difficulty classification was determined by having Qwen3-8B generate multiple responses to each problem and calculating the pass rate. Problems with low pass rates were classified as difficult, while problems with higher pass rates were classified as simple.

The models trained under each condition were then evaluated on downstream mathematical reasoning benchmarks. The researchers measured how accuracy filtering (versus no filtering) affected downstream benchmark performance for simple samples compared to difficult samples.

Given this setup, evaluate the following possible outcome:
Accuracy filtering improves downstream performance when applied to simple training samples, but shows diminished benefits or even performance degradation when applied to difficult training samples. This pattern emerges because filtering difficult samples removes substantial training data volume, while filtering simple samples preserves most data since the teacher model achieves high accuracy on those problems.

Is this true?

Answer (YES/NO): YES